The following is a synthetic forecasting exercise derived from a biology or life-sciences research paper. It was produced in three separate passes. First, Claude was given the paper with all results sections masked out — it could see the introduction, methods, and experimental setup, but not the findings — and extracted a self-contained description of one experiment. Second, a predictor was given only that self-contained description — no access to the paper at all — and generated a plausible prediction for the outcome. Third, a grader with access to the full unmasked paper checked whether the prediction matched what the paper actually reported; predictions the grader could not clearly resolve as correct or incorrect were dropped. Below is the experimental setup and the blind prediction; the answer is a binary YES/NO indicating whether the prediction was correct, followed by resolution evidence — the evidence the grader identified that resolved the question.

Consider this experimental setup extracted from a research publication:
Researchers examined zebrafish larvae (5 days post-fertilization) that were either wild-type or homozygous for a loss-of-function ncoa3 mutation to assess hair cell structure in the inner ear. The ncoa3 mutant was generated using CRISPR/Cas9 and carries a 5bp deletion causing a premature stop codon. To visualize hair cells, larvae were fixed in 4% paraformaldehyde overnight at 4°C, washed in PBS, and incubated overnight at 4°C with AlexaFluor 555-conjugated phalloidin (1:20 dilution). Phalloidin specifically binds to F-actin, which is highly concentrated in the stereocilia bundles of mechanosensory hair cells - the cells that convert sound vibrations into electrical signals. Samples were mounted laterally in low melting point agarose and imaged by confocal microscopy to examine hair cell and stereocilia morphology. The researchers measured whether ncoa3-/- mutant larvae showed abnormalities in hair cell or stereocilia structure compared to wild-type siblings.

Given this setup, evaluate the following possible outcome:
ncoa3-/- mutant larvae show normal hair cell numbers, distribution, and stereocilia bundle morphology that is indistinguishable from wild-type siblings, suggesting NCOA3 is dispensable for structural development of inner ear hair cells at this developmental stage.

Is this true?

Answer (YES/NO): NO